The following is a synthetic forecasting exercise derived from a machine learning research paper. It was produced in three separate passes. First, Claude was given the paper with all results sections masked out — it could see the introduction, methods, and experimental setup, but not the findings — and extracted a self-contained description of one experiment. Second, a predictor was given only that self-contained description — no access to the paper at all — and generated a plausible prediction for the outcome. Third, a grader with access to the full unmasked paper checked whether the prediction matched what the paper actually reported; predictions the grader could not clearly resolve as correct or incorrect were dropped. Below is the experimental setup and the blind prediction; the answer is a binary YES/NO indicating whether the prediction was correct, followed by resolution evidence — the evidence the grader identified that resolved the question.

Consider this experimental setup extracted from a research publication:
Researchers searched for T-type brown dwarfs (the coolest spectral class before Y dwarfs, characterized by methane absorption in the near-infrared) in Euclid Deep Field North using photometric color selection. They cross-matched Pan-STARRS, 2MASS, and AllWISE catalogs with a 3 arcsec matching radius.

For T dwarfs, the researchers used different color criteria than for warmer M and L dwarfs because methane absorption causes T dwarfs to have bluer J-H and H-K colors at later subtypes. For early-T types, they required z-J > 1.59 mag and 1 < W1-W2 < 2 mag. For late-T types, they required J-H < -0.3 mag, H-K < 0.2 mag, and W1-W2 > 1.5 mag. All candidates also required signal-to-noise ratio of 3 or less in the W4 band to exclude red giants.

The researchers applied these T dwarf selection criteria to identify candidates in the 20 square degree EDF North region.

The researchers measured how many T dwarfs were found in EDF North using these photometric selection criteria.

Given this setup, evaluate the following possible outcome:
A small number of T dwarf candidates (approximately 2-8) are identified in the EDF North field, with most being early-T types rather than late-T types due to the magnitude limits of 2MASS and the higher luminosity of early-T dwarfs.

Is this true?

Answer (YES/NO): NO